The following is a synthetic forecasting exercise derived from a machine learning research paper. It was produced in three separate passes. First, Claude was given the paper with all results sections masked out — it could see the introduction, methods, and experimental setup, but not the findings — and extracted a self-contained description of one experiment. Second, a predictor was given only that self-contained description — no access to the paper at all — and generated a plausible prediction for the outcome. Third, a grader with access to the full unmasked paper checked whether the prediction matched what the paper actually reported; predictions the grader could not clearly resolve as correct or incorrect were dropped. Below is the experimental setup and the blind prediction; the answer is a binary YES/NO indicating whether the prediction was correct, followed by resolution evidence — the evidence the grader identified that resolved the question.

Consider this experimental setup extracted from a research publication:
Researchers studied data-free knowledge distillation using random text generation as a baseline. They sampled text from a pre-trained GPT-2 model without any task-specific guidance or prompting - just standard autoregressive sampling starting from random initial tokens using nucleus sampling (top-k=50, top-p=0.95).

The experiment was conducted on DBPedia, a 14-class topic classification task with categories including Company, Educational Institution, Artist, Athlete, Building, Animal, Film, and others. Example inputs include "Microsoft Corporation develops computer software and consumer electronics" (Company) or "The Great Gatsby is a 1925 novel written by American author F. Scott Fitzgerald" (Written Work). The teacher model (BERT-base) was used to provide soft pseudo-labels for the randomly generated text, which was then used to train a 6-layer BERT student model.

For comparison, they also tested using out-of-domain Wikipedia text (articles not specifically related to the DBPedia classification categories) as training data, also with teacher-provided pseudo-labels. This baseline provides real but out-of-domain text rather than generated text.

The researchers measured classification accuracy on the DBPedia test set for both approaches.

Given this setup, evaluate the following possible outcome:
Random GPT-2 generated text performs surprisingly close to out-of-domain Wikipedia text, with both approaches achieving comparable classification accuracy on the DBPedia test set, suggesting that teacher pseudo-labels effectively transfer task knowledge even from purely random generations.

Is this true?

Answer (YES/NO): NO